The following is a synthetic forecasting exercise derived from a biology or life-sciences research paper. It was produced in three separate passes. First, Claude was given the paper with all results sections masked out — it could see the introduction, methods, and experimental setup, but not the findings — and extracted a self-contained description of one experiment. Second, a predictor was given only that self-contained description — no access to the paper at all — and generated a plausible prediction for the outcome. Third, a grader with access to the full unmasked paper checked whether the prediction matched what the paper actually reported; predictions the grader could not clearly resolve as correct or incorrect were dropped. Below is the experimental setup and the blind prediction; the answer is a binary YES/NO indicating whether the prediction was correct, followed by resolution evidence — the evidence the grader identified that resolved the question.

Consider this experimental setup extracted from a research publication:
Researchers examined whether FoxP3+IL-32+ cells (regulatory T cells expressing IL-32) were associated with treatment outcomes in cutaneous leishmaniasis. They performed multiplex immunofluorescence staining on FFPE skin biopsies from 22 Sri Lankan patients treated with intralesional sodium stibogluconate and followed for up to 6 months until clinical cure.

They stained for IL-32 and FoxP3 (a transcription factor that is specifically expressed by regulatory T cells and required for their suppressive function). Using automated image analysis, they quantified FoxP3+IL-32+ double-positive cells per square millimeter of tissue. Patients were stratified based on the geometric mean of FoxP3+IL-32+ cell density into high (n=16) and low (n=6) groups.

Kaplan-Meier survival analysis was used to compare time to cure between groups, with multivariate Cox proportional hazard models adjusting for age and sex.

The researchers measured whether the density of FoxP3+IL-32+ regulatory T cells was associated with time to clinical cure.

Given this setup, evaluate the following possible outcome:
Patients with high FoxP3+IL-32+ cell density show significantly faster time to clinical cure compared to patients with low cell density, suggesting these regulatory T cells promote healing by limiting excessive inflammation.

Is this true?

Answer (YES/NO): NO